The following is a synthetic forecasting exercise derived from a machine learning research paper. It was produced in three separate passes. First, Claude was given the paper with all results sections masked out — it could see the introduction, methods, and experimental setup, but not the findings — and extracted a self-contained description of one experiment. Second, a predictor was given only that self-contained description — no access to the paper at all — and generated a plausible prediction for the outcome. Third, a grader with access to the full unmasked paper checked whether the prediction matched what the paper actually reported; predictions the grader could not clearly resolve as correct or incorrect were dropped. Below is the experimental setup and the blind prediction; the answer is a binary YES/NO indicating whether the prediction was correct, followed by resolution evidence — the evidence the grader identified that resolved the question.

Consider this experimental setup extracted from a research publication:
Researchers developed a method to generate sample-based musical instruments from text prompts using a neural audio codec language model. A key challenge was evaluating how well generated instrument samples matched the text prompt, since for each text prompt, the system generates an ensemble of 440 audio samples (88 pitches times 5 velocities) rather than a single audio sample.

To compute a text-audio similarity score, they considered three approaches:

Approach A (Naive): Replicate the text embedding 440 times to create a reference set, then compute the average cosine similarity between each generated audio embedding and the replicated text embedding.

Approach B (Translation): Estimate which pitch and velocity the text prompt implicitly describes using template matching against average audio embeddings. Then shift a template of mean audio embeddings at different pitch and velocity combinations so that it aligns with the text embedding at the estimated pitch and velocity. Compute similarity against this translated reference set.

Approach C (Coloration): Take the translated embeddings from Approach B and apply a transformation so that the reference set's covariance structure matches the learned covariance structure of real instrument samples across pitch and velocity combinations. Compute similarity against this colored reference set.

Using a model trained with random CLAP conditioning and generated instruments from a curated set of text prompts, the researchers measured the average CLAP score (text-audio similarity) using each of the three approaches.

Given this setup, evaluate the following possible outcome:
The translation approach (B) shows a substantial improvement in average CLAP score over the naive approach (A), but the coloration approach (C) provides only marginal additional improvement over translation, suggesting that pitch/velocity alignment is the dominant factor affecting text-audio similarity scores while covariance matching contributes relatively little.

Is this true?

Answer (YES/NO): NO